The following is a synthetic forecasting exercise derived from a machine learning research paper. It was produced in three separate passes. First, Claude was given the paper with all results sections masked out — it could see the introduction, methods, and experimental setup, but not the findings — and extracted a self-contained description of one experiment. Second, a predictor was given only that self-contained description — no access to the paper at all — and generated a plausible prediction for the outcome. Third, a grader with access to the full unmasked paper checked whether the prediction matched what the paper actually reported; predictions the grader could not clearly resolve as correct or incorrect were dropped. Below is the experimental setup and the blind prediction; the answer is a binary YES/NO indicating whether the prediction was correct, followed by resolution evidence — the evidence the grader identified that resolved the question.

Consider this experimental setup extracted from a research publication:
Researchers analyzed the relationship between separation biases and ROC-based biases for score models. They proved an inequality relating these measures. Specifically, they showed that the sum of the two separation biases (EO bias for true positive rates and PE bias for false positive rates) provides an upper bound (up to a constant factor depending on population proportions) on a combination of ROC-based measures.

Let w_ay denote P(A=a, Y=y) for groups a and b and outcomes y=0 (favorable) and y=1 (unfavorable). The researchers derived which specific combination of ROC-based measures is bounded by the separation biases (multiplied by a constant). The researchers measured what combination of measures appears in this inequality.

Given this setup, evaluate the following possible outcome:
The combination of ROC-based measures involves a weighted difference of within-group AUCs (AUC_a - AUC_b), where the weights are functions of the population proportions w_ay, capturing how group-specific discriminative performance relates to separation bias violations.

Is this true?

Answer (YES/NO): NO